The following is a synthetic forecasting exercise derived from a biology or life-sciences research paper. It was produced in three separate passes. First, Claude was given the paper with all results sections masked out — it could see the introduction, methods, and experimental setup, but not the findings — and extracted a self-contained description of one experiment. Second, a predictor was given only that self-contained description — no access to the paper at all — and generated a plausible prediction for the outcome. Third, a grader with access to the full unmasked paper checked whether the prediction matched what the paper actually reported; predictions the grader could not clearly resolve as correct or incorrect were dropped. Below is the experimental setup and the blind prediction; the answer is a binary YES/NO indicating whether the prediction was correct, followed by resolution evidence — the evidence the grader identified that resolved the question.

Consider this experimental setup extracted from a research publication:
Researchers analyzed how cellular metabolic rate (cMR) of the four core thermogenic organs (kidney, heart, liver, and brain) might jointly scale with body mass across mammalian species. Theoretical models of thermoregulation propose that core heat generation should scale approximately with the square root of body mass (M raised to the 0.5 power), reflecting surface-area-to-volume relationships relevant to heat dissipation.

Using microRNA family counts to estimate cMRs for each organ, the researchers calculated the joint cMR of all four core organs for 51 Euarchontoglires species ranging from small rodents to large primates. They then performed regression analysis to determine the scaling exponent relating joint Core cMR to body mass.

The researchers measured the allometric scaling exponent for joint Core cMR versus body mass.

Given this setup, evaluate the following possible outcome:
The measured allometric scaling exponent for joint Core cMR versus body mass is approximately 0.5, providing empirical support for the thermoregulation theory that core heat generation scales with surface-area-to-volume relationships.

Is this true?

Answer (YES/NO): YES